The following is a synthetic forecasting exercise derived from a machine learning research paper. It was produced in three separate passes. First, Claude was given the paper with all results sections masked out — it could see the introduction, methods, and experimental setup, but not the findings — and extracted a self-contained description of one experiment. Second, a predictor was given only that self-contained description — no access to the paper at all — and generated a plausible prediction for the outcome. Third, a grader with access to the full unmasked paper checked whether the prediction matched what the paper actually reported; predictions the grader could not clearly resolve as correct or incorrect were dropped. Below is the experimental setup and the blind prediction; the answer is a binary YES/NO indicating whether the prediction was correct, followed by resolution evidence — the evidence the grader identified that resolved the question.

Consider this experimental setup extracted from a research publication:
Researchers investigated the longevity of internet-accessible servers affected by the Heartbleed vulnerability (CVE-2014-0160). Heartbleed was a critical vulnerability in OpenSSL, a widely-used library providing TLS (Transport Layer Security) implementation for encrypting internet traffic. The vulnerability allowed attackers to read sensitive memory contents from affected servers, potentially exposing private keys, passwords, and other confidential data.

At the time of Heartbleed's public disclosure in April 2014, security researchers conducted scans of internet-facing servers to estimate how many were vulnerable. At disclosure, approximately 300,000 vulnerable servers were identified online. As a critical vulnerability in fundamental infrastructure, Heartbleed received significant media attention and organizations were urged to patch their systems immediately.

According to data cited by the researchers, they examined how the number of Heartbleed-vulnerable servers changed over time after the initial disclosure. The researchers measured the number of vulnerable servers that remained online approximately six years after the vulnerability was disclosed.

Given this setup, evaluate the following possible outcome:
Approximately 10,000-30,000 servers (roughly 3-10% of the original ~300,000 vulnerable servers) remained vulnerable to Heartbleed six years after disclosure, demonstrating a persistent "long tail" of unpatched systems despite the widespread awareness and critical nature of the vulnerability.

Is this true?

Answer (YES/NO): NO